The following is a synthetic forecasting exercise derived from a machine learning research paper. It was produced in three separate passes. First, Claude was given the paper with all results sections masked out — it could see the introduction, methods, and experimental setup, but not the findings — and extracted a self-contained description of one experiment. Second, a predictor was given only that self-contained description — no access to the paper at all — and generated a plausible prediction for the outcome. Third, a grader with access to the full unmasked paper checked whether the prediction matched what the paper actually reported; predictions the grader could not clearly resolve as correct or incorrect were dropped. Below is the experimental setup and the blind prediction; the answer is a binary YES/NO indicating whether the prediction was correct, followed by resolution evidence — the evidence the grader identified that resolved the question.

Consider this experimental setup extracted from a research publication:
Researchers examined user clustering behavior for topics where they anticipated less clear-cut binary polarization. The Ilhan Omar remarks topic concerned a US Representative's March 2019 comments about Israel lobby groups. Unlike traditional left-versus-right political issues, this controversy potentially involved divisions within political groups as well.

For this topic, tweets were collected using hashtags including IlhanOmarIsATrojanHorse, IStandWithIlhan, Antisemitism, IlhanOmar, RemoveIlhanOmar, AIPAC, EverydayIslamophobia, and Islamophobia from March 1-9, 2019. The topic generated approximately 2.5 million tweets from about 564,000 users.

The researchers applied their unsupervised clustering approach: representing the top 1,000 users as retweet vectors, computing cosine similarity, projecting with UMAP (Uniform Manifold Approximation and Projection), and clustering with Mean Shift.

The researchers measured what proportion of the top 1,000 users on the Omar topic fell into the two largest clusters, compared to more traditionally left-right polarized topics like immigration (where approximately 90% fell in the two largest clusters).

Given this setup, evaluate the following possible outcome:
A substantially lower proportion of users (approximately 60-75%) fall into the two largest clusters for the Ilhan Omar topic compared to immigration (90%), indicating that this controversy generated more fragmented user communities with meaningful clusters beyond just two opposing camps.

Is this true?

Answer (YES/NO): YES